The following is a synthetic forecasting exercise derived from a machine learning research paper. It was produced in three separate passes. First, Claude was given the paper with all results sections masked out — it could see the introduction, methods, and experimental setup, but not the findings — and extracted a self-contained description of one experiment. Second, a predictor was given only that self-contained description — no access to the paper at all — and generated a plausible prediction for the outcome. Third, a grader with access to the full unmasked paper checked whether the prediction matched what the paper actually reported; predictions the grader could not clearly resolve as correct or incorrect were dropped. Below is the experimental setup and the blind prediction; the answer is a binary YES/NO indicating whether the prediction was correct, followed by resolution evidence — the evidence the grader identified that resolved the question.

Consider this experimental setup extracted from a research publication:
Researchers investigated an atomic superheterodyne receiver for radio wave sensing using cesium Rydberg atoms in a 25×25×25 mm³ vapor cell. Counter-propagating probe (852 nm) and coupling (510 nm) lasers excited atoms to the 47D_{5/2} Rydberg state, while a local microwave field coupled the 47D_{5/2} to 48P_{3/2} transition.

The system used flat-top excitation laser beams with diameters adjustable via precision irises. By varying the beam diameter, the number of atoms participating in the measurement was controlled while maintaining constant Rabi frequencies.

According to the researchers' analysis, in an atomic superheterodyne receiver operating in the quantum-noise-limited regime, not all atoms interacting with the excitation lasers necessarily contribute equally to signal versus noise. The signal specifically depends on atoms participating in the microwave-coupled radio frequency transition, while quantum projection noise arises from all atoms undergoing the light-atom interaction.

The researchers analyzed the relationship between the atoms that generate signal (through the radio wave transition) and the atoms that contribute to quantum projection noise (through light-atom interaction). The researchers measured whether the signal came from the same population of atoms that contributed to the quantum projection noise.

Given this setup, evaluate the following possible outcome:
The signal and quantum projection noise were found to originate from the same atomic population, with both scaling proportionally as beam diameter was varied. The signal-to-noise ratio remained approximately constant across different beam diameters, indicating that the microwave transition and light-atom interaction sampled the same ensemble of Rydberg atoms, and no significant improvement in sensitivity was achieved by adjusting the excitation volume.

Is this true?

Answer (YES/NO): NO